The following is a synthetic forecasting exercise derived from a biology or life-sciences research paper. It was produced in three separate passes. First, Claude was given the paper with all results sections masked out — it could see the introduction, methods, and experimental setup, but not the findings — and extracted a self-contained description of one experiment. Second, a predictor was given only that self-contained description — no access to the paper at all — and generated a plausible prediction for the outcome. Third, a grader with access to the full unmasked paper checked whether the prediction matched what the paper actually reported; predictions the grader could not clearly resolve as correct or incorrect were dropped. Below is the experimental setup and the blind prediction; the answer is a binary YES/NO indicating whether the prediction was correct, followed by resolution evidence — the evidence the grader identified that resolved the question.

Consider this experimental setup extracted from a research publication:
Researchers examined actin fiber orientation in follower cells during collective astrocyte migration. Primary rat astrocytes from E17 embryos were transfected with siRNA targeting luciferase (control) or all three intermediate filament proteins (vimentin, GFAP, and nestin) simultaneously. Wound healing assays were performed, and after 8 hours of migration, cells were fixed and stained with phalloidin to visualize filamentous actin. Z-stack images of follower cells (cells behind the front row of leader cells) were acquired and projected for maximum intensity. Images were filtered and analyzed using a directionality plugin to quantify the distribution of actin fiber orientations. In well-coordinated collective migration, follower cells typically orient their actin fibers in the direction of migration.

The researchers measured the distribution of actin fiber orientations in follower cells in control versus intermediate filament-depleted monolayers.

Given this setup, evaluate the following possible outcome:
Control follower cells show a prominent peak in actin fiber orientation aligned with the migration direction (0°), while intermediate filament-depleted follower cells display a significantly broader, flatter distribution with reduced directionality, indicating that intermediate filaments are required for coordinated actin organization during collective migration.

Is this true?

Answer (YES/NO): NO